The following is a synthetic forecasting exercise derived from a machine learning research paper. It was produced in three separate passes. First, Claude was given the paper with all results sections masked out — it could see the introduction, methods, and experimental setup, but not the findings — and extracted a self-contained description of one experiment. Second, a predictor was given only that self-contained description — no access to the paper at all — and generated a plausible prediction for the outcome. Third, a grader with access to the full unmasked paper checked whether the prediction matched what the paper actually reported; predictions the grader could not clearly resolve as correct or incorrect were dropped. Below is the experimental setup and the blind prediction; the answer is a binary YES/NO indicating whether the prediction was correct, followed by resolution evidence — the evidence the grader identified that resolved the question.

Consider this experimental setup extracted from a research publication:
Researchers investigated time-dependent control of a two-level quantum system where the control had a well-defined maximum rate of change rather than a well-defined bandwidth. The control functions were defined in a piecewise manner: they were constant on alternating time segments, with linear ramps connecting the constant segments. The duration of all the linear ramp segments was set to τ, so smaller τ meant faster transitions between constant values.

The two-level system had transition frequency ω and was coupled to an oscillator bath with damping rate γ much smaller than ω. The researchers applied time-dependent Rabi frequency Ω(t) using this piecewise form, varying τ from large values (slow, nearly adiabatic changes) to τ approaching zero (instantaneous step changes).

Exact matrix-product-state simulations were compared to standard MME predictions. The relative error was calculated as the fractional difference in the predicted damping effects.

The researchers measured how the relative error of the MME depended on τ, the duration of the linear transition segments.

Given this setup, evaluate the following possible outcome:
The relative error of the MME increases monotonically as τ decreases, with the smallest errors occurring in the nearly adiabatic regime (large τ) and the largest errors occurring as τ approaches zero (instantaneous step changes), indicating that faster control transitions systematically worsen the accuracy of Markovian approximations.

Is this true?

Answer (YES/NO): NO